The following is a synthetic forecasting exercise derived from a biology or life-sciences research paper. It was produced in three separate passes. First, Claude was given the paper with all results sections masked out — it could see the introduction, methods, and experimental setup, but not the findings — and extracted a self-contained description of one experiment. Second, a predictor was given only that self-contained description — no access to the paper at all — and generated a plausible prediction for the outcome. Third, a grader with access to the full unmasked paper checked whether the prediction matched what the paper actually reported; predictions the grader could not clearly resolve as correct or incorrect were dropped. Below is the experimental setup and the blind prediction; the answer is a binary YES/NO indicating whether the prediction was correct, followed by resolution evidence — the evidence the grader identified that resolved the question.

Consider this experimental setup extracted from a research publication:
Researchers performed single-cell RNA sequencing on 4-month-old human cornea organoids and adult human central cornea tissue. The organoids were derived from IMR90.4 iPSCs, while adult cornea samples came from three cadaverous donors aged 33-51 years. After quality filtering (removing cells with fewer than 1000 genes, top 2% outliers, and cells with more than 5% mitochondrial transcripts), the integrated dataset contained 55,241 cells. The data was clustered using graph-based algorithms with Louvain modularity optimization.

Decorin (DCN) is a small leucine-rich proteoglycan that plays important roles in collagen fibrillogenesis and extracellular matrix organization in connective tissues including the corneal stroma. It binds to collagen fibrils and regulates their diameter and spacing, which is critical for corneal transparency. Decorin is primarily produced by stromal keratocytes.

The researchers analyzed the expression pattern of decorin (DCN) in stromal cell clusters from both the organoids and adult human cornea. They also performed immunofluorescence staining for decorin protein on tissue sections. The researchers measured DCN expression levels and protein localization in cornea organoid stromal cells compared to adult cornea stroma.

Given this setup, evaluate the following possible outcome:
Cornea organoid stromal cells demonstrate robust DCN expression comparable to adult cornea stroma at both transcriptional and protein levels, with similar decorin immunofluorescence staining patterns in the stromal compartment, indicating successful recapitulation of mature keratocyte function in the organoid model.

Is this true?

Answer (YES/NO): NO